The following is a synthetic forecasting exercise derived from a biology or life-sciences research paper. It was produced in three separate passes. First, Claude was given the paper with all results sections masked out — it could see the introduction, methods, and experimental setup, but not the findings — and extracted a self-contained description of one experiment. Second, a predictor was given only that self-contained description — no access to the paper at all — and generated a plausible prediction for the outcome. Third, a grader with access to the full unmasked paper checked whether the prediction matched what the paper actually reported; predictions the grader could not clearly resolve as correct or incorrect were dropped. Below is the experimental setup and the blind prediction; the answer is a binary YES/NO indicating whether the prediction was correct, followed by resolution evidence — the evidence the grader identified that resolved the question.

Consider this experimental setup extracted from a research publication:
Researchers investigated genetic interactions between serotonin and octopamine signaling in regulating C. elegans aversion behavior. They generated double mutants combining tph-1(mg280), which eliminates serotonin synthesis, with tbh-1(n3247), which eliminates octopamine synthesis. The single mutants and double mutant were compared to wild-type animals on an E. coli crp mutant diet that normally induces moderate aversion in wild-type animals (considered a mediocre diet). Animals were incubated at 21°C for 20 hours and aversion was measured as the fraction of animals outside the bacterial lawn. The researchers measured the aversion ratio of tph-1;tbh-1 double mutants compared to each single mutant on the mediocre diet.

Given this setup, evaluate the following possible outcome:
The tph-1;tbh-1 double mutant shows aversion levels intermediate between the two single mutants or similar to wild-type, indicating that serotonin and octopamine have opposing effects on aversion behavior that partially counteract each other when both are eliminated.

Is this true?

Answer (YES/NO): NO